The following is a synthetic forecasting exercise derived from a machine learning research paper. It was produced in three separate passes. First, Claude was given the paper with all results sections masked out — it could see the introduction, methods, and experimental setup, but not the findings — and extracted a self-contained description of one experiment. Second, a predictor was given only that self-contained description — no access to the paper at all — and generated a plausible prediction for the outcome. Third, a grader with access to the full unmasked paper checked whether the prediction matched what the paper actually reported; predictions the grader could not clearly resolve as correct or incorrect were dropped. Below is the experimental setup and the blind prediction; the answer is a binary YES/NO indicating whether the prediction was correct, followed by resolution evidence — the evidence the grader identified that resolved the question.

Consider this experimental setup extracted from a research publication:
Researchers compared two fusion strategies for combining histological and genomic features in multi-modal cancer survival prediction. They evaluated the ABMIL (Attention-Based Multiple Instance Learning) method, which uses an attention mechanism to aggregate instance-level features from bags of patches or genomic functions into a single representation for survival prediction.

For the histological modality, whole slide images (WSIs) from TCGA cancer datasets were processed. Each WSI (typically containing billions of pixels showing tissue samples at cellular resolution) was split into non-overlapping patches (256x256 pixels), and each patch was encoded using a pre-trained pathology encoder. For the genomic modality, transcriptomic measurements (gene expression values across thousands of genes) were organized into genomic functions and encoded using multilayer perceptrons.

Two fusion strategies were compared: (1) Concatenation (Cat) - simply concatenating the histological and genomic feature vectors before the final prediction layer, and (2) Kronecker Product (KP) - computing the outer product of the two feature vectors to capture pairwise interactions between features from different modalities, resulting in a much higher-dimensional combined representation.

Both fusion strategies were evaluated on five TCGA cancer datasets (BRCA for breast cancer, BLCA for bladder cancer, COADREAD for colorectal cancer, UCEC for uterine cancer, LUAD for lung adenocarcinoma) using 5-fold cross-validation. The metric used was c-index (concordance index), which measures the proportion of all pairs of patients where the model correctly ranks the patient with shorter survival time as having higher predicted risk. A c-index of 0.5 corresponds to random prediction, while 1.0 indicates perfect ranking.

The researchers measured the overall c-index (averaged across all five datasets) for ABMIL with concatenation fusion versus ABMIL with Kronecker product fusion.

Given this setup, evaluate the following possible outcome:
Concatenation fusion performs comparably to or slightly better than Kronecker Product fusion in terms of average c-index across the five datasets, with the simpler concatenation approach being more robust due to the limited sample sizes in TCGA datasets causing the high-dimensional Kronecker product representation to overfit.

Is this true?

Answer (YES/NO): NO